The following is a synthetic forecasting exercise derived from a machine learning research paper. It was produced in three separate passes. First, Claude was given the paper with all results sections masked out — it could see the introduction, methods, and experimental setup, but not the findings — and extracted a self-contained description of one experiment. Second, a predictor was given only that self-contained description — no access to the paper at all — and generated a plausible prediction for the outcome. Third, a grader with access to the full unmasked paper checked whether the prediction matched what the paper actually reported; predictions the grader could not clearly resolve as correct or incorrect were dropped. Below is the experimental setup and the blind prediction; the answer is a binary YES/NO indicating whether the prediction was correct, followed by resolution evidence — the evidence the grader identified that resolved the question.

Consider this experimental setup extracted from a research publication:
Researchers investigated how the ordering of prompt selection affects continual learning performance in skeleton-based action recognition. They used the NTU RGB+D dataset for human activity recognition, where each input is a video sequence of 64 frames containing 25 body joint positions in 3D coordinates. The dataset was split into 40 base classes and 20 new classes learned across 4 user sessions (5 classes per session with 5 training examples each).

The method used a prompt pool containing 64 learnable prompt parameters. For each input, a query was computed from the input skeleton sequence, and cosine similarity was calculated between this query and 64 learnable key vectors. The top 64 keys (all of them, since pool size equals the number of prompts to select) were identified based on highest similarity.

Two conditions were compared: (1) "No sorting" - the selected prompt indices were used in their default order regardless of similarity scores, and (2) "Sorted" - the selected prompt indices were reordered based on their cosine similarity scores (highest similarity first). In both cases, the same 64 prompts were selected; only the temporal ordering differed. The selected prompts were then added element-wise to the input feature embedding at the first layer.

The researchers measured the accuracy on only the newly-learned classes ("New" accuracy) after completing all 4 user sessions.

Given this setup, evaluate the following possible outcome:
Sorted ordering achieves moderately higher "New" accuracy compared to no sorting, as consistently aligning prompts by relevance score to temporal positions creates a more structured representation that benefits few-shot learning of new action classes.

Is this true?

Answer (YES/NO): NO